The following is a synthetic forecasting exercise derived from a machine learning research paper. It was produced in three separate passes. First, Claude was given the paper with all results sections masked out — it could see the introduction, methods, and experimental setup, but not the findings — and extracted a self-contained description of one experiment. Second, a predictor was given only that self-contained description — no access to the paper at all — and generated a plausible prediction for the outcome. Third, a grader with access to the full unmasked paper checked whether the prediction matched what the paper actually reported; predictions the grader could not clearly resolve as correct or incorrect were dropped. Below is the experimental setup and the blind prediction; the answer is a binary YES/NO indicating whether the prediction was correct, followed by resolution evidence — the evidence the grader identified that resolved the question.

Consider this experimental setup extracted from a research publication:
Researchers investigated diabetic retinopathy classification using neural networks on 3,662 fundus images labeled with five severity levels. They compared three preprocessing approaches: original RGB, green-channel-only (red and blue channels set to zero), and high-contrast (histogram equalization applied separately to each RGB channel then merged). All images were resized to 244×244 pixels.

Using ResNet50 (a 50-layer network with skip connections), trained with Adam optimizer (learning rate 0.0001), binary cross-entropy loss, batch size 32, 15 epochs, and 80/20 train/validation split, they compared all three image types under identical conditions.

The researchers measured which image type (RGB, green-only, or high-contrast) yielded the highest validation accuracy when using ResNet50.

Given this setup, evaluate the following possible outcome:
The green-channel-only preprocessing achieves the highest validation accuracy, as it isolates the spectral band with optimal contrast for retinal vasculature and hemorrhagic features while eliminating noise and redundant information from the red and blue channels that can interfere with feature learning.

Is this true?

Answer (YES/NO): NO